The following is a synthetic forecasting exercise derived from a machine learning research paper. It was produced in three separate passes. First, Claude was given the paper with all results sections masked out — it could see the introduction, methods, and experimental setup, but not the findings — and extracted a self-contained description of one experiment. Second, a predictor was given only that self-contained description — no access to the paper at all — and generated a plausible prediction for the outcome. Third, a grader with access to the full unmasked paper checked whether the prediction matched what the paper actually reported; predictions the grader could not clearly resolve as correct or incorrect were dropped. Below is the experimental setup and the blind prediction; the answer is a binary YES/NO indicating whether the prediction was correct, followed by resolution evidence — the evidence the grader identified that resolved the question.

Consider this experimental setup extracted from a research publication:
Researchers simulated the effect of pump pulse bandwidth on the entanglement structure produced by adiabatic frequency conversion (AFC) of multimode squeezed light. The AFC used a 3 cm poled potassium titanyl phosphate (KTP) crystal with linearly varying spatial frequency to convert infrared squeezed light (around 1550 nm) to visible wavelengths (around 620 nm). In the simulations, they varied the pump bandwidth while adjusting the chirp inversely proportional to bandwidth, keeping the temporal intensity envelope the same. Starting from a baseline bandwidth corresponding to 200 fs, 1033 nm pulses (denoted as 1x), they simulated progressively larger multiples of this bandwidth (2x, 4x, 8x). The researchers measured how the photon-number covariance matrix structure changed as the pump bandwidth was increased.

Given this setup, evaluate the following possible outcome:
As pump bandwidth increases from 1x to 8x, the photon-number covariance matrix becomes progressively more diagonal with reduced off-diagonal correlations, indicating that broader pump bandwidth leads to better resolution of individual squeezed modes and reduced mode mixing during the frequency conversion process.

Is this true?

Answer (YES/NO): NO